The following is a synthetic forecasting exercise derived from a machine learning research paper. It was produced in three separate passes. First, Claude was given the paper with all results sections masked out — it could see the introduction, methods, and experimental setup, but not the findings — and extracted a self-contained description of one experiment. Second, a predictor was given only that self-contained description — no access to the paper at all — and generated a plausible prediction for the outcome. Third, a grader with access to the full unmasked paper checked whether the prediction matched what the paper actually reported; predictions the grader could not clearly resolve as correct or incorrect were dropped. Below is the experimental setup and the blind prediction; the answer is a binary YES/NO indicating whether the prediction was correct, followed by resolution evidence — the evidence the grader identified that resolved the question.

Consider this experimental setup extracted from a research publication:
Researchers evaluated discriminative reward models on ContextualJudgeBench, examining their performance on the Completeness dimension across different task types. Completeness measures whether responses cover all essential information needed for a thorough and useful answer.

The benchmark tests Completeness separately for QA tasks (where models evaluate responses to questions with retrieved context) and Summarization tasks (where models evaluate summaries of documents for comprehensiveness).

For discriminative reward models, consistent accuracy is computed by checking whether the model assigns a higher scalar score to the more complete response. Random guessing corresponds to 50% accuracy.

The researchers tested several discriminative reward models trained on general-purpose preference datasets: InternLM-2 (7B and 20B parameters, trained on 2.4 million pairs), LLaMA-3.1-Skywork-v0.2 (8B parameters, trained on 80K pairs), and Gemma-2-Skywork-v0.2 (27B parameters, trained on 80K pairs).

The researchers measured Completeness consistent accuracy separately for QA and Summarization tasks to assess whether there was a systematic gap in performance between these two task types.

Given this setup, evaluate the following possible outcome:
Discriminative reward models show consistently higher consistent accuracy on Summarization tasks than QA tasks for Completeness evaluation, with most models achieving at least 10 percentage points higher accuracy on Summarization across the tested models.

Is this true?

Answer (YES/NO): NO